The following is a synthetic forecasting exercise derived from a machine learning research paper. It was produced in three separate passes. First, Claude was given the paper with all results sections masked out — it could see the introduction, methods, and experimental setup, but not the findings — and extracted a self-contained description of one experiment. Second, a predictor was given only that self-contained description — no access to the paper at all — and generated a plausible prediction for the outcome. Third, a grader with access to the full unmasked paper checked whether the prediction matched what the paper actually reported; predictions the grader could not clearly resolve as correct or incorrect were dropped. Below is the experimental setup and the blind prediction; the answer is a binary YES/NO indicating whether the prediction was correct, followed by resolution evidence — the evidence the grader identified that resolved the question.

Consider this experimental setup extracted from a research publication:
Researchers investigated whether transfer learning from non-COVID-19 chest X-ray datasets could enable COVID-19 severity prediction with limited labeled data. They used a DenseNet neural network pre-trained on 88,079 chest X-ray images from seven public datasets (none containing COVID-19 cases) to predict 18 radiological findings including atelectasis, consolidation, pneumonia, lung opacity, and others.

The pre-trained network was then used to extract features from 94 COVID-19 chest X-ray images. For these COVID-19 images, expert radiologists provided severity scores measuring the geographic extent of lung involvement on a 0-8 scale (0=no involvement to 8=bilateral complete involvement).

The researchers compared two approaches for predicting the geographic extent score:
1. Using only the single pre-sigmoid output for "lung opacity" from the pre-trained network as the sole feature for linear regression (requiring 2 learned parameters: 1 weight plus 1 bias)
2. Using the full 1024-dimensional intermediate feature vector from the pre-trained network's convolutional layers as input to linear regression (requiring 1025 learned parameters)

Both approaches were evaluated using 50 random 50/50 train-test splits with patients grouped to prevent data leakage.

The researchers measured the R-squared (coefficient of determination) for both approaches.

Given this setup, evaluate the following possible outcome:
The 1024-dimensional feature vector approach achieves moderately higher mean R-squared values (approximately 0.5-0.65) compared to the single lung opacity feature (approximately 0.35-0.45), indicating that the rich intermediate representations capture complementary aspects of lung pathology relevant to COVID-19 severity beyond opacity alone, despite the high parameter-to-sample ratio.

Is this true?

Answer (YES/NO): NO